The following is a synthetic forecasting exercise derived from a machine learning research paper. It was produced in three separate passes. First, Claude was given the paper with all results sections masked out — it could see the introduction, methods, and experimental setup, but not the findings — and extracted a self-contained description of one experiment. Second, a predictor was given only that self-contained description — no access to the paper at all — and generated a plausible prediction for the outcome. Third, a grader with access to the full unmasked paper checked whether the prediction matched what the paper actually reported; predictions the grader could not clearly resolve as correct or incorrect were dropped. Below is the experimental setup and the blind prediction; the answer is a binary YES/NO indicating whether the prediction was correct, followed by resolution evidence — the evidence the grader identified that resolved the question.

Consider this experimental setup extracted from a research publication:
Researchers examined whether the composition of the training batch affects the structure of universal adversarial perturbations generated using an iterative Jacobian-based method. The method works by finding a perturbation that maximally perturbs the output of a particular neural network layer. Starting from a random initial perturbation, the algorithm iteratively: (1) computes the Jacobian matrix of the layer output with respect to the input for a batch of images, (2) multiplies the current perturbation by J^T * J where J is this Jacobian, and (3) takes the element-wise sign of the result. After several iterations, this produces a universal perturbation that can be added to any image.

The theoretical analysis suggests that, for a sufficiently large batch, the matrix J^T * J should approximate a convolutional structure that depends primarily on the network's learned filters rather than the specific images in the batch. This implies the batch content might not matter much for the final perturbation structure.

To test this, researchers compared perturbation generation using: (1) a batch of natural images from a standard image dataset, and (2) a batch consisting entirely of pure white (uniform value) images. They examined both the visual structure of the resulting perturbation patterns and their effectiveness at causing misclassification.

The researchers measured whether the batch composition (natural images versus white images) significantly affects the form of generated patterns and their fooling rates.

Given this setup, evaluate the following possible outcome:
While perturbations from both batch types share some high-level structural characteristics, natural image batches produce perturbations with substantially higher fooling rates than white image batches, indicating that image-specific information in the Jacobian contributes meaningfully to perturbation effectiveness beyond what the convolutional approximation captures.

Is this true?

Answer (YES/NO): NO